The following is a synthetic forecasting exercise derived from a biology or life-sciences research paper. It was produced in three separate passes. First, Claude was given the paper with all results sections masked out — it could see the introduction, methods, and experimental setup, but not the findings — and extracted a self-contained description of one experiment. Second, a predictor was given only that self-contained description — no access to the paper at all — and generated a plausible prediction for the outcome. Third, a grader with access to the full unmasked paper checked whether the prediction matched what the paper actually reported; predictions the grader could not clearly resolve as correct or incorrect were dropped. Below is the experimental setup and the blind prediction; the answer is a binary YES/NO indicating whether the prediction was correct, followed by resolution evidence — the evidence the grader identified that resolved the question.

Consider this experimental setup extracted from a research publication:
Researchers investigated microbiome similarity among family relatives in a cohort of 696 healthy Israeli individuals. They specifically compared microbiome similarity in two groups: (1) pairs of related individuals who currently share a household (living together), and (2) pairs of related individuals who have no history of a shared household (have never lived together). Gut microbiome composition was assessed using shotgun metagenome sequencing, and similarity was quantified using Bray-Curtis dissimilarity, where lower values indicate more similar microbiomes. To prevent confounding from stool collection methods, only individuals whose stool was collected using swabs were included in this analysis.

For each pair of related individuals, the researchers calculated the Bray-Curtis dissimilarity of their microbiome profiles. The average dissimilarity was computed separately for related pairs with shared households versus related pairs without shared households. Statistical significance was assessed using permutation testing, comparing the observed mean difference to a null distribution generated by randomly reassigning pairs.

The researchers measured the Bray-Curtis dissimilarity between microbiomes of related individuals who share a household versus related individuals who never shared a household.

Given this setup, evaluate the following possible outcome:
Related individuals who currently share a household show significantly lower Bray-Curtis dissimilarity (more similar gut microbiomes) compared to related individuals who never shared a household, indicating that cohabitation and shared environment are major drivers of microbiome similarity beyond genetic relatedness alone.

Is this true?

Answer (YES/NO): YES